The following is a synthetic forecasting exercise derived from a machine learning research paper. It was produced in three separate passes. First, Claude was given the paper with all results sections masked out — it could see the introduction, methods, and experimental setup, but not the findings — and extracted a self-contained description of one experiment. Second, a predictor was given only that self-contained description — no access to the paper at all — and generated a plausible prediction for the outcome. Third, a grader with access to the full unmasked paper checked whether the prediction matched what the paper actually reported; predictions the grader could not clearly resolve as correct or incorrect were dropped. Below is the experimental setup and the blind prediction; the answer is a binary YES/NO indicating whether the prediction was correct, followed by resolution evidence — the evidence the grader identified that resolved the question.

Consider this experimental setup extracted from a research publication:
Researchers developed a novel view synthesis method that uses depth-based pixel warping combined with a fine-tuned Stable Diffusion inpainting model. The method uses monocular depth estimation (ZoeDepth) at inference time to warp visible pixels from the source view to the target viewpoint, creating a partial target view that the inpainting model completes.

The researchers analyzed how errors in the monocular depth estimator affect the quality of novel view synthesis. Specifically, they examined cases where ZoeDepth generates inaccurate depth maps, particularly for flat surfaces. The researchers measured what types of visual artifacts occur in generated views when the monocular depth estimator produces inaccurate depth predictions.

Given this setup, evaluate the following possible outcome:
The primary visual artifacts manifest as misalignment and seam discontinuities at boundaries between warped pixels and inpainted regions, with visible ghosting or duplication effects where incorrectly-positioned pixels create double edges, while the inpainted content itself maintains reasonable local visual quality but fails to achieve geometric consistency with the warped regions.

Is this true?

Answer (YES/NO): NO